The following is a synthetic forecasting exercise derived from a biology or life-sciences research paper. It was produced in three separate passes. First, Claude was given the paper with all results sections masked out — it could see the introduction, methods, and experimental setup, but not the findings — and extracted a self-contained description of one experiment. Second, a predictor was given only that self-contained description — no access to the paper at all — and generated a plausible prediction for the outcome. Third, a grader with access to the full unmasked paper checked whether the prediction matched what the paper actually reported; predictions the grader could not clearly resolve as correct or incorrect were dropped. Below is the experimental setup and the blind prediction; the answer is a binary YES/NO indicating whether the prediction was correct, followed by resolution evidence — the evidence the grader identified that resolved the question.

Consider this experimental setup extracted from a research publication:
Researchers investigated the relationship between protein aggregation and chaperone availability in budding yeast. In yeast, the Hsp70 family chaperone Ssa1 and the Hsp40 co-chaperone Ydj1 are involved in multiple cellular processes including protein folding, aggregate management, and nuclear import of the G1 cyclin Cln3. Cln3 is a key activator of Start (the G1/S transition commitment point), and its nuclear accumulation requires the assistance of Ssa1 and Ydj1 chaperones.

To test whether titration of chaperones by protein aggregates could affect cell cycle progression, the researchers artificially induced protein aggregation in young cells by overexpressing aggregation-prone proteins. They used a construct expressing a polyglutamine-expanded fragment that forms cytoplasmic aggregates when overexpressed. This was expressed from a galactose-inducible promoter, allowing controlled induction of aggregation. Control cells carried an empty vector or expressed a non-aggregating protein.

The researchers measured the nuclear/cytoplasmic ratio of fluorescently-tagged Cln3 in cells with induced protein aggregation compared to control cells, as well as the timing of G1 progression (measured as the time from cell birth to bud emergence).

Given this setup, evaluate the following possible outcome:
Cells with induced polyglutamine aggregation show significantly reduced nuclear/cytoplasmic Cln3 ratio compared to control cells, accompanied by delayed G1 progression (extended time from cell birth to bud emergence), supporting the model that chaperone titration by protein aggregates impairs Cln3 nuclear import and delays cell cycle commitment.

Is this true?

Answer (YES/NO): YES